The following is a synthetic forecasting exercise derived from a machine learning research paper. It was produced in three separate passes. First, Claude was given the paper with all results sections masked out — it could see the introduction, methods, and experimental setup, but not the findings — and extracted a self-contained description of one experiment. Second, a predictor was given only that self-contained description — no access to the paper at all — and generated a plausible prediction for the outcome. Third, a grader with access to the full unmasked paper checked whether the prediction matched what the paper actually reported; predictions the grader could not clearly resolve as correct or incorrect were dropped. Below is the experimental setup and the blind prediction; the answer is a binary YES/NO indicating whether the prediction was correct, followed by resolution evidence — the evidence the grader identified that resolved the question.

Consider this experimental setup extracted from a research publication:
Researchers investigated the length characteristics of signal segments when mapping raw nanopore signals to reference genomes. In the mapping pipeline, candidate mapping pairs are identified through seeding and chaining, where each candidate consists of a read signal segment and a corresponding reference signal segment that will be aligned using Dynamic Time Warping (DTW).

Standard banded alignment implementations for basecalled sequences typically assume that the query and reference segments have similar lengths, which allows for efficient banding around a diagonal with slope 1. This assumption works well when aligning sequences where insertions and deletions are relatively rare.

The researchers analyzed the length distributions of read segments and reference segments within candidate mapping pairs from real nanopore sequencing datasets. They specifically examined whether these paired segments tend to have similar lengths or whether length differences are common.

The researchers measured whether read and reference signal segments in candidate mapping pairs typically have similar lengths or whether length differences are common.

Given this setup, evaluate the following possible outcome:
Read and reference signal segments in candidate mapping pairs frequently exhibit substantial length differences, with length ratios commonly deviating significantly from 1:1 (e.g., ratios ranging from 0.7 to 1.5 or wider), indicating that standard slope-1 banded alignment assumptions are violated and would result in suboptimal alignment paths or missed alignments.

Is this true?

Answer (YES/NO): YES